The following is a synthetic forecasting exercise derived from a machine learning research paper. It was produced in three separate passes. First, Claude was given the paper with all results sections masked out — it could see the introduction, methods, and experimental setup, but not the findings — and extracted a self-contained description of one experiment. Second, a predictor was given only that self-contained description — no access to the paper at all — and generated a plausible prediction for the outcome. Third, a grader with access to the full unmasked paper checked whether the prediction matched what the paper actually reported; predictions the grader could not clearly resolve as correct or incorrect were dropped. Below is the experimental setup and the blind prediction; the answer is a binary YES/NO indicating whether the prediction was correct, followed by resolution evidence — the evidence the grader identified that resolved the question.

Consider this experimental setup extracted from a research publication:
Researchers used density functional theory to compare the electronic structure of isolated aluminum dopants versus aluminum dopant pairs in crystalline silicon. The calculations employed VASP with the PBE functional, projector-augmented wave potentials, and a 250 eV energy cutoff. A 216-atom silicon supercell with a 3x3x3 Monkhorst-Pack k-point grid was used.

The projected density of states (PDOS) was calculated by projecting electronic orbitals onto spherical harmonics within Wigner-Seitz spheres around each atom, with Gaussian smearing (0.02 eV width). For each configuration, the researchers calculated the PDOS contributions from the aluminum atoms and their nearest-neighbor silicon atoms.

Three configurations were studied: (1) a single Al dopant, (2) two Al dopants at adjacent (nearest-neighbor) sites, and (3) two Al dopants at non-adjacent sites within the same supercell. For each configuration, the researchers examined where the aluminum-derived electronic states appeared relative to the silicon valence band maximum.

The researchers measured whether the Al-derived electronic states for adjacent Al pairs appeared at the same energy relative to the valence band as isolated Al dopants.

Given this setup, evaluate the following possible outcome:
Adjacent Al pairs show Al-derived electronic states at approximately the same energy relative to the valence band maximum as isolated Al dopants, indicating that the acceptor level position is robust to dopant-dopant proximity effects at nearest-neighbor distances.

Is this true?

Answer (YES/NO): YES